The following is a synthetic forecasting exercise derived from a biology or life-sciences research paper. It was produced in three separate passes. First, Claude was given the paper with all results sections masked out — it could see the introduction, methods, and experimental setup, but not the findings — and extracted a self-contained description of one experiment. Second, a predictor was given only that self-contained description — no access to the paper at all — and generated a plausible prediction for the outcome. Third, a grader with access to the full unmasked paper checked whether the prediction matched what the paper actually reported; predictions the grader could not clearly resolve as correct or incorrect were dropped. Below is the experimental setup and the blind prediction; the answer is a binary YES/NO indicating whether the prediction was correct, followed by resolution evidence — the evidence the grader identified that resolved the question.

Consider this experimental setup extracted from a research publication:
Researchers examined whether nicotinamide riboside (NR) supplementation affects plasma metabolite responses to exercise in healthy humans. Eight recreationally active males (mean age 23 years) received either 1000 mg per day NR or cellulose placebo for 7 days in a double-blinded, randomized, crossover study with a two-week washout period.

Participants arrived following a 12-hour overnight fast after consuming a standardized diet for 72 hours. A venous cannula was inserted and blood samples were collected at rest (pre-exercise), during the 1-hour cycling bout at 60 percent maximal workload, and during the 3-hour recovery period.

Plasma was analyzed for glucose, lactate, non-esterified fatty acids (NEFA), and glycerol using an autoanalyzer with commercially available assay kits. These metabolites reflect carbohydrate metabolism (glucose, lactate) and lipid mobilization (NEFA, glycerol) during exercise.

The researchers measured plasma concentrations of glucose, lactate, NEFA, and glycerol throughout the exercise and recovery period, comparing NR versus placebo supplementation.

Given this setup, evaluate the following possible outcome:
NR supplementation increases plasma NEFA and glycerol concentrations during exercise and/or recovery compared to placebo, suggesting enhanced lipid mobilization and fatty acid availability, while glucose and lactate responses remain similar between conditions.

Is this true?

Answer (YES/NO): NO